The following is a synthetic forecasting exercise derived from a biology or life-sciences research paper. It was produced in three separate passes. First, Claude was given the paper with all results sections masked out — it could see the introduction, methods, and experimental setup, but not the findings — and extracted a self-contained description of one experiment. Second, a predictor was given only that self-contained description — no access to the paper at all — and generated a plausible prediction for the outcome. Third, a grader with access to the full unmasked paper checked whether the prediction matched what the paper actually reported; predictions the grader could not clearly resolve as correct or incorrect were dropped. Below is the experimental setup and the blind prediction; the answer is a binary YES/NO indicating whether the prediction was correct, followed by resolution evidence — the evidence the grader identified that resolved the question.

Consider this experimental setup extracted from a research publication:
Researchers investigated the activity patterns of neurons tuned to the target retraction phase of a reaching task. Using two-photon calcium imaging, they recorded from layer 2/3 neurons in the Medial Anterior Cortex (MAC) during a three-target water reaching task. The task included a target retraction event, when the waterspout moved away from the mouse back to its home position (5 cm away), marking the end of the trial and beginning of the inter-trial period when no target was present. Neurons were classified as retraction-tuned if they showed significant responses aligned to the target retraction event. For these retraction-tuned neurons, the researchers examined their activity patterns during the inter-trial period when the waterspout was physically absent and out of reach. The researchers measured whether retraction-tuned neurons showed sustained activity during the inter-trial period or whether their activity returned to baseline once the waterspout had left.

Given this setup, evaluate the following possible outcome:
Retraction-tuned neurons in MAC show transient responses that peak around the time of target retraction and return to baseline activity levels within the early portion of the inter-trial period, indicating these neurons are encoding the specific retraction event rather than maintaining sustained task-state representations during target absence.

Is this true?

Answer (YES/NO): NO